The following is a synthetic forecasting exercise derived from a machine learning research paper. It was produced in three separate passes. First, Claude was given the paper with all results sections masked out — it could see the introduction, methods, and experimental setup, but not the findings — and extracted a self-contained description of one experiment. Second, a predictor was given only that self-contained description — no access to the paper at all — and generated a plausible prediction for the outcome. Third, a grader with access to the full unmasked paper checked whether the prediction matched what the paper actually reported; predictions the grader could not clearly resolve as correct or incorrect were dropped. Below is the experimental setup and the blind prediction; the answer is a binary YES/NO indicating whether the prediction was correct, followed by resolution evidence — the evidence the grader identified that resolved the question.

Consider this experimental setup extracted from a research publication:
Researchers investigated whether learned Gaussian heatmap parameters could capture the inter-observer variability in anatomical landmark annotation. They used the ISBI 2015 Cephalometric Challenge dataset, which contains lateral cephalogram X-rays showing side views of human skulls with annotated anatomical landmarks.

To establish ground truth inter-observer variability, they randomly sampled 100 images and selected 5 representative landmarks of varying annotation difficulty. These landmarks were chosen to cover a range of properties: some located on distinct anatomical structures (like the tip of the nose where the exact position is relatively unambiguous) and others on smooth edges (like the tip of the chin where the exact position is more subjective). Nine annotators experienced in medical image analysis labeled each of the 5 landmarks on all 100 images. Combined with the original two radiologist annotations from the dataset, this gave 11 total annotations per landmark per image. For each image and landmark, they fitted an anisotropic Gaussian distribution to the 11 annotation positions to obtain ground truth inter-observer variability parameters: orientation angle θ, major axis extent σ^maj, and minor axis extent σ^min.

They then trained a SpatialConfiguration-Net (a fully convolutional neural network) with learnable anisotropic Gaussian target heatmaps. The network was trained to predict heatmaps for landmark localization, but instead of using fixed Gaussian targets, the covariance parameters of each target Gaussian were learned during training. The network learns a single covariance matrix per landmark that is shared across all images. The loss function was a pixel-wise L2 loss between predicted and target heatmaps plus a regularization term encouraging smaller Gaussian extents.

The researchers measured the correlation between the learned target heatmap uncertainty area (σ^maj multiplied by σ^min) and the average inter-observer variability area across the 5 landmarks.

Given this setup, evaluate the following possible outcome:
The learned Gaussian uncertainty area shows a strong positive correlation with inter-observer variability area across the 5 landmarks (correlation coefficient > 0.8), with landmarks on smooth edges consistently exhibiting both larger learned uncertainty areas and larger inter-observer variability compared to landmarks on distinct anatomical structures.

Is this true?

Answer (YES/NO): NO